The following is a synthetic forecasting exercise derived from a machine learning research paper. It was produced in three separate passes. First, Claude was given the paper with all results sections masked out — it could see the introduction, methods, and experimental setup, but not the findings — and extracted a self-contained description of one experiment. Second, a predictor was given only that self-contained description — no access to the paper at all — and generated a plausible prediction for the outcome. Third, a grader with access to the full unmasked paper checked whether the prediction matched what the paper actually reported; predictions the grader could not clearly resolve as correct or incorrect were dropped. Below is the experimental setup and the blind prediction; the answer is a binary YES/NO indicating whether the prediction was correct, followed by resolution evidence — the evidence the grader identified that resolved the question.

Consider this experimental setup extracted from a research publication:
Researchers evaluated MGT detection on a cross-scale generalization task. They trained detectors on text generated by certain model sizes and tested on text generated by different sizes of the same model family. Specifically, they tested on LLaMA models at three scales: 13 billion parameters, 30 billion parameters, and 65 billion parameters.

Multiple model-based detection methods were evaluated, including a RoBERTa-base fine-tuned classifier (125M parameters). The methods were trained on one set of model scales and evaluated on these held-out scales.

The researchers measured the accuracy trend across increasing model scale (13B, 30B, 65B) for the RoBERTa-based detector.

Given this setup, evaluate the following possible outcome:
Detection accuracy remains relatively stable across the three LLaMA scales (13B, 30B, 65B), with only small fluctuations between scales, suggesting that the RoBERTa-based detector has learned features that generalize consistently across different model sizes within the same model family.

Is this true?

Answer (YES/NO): NO